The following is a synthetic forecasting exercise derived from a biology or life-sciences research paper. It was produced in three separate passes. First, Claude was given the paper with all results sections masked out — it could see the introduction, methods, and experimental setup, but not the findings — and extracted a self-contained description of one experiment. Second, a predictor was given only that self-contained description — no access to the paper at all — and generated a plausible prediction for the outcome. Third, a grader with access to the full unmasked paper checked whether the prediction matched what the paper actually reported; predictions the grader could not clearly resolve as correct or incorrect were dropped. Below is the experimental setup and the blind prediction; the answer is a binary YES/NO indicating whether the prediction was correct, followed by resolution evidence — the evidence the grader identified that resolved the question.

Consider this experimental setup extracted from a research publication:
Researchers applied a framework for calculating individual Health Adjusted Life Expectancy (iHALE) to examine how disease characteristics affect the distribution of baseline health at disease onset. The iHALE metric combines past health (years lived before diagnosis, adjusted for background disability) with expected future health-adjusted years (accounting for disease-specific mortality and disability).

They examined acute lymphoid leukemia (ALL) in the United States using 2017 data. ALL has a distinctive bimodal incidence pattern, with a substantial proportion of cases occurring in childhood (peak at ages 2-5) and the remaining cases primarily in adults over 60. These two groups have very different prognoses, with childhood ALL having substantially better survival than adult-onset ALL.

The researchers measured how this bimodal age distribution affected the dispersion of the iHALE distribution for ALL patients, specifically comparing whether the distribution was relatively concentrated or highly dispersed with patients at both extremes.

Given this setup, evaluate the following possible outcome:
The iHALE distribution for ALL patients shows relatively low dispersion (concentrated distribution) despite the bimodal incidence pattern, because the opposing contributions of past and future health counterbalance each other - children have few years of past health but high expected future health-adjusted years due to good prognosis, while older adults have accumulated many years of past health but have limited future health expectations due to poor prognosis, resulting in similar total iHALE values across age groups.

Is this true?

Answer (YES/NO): NO